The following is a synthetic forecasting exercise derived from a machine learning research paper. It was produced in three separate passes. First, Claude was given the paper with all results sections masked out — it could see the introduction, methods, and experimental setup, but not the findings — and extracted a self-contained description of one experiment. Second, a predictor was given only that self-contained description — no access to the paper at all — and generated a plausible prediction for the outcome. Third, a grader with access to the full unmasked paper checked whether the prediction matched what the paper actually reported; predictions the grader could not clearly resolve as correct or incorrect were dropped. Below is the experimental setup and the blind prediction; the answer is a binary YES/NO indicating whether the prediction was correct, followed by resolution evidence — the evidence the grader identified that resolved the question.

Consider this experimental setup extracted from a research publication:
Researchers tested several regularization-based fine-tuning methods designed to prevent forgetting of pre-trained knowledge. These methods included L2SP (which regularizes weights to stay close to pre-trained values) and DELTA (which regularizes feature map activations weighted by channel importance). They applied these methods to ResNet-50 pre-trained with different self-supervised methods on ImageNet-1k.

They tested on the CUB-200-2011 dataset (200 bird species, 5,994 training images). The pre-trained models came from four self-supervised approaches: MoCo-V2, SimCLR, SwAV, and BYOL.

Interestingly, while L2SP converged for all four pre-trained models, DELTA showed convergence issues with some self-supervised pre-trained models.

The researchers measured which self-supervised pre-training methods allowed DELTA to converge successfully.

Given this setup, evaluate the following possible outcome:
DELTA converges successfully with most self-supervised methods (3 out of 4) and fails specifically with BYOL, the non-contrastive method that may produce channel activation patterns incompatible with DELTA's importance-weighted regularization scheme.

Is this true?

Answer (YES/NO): NO